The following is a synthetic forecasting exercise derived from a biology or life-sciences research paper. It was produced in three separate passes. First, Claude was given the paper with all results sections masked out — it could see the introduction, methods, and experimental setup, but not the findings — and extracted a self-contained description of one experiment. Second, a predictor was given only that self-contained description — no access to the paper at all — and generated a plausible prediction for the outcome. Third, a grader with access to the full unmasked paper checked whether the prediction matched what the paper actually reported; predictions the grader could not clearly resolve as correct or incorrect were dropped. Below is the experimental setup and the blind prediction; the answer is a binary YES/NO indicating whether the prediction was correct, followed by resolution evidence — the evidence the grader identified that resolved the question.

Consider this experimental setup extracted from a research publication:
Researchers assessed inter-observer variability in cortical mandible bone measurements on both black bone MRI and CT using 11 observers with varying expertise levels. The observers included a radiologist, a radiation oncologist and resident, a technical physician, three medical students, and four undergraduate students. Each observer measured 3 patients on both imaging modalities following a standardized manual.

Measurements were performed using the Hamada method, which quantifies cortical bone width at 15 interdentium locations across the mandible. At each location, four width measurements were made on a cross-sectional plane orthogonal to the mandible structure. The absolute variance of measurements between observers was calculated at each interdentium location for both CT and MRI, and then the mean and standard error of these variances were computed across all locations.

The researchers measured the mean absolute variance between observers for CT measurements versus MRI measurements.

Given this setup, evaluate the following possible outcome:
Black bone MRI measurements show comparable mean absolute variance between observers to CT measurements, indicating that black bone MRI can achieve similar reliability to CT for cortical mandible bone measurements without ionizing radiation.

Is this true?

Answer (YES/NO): YES